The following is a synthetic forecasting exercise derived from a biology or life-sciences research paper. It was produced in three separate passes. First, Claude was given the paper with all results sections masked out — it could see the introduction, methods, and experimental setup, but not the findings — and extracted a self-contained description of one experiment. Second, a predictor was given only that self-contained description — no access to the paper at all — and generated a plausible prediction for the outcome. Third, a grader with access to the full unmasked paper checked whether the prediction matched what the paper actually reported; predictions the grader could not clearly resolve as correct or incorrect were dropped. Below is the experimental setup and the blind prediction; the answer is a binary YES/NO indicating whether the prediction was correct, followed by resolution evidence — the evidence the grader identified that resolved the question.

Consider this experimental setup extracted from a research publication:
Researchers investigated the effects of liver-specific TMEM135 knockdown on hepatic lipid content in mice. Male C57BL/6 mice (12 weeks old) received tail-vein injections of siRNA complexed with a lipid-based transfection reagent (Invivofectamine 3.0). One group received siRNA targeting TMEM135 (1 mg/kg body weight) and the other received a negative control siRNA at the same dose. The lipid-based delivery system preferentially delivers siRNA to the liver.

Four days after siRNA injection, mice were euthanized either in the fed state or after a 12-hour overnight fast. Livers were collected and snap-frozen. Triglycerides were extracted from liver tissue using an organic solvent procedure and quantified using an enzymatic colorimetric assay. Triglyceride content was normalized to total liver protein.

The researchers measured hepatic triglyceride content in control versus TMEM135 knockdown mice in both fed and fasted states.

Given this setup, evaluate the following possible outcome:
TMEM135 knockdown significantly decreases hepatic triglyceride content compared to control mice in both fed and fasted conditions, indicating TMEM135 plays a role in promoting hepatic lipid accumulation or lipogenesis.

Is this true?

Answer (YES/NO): NO